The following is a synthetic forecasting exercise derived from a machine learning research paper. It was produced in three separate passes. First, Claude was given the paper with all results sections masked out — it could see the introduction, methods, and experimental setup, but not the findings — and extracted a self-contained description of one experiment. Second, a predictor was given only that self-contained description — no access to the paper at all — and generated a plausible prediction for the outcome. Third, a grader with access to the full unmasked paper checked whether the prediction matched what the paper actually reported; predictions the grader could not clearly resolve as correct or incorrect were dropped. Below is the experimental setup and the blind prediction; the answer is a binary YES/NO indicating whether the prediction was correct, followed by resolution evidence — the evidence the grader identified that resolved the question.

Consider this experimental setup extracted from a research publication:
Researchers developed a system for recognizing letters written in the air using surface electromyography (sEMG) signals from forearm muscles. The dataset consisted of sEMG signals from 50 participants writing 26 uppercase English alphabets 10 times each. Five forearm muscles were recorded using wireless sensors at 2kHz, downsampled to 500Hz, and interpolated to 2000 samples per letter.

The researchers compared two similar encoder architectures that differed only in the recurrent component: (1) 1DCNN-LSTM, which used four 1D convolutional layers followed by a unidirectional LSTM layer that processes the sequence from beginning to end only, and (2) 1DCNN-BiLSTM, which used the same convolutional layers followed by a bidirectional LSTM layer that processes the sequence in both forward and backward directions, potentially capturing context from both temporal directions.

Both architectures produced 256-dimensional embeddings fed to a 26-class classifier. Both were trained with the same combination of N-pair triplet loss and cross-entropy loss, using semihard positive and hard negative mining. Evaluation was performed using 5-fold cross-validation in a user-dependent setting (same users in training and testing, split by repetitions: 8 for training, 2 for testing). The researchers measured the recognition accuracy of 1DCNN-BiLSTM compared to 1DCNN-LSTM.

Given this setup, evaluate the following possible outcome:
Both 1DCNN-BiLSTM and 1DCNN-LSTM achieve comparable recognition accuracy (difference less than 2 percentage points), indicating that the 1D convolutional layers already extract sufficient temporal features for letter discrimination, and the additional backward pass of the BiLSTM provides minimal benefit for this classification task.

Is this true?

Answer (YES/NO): YES